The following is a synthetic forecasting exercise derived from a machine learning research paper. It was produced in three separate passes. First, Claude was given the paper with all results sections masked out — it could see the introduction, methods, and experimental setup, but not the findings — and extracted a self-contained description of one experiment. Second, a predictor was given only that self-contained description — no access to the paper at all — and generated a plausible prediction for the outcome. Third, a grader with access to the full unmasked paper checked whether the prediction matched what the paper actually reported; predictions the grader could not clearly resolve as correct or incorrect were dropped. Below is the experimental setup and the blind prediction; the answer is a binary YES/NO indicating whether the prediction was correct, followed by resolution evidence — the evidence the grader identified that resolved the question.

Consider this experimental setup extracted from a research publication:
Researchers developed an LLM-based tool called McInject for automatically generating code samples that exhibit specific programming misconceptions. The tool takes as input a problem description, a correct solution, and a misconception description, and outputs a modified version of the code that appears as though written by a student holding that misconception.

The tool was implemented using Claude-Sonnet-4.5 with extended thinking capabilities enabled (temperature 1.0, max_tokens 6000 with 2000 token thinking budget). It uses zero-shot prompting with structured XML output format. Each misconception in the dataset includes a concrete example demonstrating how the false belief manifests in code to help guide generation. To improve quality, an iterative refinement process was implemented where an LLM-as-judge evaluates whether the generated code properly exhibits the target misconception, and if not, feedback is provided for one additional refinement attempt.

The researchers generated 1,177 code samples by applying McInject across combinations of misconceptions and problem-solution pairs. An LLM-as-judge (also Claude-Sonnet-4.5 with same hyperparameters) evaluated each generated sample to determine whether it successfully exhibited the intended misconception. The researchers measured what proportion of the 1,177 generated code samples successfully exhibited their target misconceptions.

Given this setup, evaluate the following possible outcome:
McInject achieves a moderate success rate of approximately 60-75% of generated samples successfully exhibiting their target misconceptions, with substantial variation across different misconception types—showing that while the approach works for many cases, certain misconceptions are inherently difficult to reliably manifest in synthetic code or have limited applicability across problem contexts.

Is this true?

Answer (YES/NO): NO